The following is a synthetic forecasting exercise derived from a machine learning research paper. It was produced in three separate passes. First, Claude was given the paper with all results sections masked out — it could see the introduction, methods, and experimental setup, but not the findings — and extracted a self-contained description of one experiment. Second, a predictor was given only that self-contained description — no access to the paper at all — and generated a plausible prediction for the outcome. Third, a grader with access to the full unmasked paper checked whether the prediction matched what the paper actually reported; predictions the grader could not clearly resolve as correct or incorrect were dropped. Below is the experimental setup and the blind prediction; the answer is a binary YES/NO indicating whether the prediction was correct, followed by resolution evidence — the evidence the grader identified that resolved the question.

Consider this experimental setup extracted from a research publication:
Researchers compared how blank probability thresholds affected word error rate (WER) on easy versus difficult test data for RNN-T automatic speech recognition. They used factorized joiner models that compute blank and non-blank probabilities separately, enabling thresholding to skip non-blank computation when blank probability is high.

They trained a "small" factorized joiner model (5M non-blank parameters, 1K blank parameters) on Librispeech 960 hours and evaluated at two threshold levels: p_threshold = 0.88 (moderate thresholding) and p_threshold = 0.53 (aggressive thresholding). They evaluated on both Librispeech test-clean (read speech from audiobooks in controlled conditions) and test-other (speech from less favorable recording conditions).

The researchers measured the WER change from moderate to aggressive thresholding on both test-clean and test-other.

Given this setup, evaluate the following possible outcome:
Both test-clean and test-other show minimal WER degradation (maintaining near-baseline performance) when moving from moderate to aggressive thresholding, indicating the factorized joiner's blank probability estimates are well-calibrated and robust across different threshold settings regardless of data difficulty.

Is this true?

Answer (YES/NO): NO